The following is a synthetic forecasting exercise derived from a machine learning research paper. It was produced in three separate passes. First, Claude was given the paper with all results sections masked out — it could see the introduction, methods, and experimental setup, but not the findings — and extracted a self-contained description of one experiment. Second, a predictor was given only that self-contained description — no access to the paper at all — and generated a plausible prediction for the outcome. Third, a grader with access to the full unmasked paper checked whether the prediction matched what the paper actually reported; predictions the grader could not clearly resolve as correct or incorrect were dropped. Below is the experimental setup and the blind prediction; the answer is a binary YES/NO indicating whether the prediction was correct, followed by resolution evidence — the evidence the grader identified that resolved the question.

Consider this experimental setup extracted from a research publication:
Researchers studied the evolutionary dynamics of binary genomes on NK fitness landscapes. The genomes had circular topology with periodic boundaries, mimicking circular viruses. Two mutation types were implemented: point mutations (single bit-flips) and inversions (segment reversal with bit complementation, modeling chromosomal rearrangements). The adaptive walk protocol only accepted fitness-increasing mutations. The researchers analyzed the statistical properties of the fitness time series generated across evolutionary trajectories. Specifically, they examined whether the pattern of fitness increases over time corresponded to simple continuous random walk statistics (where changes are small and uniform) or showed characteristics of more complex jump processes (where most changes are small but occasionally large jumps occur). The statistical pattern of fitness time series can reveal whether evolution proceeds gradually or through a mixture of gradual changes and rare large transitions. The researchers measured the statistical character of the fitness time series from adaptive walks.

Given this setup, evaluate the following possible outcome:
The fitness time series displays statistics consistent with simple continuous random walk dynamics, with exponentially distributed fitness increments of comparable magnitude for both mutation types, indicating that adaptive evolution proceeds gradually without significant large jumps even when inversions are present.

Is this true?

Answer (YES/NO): NO